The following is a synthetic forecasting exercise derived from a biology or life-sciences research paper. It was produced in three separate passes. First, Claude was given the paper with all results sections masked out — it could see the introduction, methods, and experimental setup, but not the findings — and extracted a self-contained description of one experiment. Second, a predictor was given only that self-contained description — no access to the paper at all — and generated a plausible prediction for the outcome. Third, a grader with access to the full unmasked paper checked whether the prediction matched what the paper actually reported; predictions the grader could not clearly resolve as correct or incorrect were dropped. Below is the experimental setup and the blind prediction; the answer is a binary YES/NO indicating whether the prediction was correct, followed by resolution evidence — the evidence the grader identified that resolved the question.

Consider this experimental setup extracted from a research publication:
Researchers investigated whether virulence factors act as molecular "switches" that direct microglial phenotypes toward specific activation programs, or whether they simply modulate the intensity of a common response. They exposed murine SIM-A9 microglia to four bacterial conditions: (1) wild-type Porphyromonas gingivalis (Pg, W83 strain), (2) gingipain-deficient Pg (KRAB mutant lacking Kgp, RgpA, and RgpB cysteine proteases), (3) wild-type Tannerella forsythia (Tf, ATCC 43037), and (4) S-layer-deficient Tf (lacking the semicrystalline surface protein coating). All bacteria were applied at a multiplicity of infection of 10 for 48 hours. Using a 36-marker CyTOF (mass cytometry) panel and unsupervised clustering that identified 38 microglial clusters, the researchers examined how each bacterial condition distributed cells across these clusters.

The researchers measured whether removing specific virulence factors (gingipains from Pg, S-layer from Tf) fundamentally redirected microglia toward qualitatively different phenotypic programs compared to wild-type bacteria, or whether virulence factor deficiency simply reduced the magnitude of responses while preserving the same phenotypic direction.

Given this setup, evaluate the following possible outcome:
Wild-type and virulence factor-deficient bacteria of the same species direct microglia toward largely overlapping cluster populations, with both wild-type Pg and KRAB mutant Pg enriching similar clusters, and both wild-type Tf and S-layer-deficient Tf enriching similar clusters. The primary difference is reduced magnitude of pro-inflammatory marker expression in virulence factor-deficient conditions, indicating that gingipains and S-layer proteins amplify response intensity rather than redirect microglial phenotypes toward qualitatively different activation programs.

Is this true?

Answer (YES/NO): NO